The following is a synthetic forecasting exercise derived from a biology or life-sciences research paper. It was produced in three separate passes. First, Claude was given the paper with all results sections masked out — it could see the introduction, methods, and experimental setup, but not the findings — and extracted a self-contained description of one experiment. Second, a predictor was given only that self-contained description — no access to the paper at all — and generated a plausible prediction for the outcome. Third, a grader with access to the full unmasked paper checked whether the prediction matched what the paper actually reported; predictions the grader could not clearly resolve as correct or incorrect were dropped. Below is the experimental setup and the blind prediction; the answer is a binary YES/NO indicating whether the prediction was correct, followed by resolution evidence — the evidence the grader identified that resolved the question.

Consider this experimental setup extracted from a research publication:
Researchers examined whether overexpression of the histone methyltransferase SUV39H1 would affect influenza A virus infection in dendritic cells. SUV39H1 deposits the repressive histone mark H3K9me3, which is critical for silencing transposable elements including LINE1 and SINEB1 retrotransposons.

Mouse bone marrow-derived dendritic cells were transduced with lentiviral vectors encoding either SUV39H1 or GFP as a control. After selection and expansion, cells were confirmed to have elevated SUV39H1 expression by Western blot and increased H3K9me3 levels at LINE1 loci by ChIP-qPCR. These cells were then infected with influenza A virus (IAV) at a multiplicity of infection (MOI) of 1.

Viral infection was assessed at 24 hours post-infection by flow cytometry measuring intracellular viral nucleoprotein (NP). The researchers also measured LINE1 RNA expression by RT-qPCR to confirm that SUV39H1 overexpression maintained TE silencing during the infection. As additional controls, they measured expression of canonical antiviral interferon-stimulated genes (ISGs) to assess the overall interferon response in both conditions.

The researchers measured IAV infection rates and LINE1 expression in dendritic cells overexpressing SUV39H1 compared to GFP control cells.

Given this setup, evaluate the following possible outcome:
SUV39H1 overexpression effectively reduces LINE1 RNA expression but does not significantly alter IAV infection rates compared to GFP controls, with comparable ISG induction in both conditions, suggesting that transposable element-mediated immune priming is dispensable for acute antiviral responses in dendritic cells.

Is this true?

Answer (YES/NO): NO